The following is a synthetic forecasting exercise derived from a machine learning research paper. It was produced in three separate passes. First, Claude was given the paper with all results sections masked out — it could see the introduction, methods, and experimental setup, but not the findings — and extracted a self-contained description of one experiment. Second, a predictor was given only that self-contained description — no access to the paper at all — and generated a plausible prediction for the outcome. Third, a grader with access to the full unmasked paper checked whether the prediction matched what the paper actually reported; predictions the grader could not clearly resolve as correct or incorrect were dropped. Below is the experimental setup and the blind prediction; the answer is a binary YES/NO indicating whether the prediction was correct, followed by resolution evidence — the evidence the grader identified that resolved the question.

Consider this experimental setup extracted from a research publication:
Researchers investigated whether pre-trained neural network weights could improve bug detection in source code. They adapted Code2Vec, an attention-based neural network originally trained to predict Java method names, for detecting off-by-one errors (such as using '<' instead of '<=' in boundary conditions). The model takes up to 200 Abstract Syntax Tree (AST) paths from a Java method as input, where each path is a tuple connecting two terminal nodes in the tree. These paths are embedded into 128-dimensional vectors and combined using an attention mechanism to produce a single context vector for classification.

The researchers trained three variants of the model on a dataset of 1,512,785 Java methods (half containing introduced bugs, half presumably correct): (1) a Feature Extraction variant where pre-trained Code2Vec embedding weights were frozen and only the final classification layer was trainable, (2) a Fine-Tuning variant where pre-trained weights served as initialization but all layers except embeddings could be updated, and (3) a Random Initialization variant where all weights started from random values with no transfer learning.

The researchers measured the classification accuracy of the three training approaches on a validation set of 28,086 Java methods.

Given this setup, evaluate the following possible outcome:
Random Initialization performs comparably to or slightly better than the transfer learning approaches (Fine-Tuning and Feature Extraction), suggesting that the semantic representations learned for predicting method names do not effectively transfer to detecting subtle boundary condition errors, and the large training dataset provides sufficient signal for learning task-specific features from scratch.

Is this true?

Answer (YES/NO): YES